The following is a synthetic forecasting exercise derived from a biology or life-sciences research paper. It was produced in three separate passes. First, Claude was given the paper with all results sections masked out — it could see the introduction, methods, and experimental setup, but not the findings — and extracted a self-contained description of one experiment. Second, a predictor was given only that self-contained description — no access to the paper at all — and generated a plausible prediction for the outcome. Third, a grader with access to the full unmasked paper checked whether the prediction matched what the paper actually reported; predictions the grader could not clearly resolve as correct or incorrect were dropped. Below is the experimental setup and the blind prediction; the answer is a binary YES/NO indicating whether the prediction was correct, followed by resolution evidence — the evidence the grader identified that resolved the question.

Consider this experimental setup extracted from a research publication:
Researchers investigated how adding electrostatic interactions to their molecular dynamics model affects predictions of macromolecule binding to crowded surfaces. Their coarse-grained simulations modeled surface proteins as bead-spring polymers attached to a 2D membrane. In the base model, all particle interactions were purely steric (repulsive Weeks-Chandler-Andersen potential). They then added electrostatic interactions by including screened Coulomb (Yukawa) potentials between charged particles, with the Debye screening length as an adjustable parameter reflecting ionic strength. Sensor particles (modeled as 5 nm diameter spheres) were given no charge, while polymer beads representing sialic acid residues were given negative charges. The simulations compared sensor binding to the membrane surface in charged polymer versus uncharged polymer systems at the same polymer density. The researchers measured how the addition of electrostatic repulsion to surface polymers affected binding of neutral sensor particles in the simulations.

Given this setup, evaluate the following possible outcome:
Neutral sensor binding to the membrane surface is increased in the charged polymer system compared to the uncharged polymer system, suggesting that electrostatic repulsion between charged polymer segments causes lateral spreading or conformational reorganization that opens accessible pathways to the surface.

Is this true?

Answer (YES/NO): NO